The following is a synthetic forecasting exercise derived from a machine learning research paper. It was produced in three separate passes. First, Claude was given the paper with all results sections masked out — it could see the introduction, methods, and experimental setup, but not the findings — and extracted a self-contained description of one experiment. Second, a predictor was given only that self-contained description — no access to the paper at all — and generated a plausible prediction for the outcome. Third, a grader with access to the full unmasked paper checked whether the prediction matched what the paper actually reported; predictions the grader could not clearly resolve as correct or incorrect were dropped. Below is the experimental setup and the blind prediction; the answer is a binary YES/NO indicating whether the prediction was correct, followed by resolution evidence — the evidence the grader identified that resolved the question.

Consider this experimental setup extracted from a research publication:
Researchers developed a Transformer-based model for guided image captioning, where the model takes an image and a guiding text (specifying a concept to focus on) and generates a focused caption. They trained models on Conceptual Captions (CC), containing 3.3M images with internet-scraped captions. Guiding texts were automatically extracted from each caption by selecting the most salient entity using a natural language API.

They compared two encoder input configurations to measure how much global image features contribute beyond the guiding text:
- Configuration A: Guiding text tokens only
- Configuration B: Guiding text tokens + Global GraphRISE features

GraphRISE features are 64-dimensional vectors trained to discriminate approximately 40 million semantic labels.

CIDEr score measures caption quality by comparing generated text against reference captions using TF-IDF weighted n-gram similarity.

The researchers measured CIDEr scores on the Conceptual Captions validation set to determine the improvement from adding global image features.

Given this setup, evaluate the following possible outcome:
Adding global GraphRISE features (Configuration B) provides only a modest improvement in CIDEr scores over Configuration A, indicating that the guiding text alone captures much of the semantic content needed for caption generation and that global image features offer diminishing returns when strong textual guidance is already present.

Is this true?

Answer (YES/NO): NO